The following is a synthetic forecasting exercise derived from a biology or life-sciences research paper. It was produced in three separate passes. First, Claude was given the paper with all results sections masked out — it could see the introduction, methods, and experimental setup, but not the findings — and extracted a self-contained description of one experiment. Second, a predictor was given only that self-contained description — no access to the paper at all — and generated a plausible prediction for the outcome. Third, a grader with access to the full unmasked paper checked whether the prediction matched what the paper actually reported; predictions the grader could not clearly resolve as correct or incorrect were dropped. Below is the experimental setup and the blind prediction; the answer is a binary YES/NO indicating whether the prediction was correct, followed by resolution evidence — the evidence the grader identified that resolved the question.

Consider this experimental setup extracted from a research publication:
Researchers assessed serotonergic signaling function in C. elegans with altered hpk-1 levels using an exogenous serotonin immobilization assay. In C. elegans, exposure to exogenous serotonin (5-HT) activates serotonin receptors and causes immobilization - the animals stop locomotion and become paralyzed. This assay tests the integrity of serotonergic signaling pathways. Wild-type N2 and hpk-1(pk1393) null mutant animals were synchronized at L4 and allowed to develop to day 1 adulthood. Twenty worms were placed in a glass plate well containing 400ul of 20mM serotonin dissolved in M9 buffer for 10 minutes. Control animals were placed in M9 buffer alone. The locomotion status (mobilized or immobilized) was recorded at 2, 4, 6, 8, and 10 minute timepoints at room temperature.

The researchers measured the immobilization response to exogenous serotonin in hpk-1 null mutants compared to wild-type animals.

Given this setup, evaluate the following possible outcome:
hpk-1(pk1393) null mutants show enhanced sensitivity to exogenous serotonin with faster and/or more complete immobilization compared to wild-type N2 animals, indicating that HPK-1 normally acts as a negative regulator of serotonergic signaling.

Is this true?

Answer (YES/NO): YES